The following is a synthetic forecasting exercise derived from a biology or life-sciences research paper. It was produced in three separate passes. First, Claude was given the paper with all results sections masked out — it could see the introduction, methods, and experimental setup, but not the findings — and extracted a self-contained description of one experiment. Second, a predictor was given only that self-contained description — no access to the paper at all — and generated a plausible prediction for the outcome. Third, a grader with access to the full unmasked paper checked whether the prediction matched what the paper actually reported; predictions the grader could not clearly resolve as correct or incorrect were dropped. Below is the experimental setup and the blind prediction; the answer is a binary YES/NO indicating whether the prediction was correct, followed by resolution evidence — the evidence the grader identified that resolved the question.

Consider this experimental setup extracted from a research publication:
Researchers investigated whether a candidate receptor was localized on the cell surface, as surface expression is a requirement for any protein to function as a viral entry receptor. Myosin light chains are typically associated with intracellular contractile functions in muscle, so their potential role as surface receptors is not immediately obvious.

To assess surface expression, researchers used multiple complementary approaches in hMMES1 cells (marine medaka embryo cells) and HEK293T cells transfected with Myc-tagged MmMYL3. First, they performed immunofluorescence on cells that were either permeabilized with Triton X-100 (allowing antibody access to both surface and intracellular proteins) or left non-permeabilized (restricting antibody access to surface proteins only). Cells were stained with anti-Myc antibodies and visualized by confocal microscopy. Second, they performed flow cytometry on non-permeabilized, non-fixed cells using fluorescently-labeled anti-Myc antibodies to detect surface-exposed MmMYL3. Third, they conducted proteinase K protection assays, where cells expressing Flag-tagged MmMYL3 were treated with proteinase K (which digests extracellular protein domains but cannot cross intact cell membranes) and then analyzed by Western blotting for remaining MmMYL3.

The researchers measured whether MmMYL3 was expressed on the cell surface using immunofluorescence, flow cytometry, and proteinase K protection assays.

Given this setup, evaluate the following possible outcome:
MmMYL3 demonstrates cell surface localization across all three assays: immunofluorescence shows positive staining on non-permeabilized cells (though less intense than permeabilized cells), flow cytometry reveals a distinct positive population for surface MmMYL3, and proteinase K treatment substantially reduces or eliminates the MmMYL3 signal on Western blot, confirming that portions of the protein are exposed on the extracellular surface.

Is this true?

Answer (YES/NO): YES